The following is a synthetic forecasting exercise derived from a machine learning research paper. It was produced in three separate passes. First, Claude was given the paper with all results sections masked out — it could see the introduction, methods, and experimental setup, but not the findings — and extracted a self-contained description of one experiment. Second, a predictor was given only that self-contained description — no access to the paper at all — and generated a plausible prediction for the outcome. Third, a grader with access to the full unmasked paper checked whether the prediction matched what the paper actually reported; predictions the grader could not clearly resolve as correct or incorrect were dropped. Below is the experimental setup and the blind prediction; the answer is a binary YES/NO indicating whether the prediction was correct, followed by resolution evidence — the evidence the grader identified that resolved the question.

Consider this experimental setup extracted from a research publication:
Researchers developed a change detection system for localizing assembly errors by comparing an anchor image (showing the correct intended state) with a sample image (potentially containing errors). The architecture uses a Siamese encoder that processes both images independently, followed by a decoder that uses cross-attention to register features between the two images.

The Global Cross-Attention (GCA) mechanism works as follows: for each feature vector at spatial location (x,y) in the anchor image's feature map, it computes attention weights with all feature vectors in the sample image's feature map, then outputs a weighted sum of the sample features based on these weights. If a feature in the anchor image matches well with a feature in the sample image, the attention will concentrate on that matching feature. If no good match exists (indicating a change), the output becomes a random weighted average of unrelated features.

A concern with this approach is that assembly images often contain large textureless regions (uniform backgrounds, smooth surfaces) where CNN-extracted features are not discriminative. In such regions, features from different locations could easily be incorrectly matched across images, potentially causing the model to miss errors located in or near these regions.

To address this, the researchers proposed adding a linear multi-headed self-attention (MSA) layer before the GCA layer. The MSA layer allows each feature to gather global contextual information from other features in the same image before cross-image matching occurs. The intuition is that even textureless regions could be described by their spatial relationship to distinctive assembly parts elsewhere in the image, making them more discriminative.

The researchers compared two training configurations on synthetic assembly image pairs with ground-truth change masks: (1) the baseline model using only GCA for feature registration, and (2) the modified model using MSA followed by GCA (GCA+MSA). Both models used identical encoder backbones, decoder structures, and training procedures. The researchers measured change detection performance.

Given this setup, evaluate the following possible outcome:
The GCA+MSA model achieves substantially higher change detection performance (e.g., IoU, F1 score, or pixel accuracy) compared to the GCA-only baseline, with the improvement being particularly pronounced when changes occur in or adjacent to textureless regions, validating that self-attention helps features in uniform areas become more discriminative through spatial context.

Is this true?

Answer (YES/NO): NO